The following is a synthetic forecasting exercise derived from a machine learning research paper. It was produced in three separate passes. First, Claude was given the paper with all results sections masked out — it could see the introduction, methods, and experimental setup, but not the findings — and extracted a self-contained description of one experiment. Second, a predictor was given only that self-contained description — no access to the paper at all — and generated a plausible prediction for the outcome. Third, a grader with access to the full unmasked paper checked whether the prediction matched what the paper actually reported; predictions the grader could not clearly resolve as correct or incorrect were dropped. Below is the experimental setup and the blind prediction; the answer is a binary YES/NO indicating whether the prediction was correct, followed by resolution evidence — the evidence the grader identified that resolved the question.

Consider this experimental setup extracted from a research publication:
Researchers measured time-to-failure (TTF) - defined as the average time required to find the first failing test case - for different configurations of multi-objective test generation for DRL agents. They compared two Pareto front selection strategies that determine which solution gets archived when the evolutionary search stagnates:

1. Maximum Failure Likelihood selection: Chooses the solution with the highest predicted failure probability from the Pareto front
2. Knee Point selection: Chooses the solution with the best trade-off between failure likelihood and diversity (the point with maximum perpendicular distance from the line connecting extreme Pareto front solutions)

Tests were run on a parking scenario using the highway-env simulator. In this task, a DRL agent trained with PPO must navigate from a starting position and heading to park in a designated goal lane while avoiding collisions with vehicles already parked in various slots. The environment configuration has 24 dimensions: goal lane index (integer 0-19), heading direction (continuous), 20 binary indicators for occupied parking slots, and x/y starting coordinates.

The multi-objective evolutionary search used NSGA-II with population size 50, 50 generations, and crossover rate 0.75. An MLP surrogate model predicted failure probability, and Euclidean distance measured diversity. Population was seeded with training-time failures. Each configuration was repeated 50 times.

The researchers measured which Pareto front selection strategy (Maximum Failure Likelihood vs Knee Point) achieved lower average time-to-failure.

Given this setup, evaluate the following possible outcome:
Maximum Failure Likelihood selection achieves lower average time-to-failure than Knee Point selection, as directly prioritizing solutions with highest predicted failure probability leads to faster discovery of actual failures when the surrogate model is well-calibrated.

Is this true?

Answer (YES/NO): NO